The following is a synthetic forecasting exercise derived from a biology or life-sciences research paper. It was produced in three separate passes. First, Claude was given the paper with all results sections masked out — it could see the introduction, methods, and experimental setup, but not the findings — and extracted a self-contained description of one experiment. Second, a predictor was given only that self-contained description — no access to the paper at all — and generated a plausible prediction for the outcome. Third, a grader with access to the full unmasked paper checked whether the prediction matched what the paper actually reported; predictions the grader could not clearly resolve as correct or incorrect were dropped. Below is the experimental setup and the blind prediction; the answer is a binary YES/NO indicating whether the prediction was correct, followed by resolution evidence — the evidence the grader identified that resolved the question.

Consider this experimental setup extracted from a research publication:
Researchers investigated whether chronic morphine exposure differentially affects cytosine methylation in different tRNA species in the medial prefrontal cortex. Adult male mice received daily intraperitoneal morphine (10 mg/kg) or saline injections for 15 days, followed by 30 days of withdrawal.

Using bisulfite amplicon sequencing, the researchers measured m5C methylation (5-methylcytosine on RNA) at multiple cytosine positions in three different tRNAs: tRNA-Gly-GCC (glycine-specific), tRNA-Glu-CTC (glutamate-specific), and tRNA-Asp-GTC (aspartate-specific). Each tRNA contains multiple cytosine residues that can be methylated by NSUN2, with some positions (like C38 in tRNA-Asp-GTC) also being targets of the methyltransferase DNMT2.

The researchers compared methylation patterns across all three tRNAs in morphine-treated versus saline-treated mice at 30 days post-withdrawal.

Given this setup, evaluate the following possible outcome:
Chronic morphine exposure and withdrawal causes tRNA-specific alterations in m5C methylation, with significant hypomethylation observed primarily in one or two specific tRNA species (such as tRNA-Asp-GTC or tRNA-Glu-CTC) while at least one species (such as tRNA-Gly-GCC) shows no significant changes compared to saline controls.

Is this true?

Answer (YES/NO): NO